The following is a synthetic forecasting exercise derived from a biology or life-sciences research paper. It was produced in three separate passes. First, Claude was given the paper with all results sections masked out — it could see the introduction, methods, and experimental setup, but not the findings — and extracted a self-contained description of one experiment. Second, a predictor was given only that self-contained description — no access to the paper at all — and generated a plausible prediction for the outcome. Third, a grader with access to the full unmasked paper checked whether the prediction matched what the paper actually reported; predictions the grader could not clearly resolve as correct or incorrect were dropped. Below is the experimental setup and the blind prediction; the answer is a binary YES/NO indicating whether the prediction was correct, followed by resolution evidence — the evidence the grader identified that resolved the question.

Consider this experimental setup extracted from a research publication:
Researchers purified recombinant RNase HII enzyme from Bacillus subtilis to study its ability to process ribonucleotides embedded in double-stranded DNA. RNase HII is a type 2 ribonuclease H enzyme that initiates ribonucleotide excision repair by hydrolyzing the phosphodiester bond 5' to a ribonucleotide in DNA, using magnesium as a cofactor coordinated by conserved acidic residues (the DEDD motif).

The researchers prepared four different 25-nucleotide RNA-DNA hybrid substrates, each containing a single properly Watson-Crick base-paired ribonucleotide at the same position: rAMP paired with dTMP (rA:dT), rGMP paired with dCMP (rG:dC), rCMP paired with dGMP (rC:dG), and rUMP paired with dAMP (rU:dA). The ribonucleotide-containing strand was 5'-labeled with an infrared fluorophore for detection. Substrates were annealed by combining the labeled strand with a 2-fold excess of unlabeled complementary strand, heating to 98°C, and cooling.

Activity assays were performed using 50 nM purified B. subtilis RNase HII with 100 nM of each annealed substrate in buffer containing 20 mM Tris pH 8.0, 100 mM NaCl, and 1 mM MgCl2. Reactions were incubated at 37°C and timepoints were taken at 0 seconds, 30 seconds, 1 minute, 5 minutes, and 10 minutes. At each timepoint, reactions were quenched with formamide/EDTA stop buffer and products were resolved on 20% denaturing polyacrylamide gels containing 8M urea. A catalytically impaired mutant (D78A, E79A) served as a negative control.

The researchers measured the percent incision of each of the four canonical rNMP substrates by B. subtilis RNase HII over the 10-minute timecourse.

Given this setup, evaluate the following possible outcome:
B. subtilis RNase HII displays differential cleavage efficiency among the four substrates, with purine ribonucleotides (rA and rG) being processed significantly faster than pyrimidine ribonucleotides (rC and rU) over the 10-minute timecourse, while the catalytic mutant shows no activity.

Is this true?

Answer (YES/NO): NO